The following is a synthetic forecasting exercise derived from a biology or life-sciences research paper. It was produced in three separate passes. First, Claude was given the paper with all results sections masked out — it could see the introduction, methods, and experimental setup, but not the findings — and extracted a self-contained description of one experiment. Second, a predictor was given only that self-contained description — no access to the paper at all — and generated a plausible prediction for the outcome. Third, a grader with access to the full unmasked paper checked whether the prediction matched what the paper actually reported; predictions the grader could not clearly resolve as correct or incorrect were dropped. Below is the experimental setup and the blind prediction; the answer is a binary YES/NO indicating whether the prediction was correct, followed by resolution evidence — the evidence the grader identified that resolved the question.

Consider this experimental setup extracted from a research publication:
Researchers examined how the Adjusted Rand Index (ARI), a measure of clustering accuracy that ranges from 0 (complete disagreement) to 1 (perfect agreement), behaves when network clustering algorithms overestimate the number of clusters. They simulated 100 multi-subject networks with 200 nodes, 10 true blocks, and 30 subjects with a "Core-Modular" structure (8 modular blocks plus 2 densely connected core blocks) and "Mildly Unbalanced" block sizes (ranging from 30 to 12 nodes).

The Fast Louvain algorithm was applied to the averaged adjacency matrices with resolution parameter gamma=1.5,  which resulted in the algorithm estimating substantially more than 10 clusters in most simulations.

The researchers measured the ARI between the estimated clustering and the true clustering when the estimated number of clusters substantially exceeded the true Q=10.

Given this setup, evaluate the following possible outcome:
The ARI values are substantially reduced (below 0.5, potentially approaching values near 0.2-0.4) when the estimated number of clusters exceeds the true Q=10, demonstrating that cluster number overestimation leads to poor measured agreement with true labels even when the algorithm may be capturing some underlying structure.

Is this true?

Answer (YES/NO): NO